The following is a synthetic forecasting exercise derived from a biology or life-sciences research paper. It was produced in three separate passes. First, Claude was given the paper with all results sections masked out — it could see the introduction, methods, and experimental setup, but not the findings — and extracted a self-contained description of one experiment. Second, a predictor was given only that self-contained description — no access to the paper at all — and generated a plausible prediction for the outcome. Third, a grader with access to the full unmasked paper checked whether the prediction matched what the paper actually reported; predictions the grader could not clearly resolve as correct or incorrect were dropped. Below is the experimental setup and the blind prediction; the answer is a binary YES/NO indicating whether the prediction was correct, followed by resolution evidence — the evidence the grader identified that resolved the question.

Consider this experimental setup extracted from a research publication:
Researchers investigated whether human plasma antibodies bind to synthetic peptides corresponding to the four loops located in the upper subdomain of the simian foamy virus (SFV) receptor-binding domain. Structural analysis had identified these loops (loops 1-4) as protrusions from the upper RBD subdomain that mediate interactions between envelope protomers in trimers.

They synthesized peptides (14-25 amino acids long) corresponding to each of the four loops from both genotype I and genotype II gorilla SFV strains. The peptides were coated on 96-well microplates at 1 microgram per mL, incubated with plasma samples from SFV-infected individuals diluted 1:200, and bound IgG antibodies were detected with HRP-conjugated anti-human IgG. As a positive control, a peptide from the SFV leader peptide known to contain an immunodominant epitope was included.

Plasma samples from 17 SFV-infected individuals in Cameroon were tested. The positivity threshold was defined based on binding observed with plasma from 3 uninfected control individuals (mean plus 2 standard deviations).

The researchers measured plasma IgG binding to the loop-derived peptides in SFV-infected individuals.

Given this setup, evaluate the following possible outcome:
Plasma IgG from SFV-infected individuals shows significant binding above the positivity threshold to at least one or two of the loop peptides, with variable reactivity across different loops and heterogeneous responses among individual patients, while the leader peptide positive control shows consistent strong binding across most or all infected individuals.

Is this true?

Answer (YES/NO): NO